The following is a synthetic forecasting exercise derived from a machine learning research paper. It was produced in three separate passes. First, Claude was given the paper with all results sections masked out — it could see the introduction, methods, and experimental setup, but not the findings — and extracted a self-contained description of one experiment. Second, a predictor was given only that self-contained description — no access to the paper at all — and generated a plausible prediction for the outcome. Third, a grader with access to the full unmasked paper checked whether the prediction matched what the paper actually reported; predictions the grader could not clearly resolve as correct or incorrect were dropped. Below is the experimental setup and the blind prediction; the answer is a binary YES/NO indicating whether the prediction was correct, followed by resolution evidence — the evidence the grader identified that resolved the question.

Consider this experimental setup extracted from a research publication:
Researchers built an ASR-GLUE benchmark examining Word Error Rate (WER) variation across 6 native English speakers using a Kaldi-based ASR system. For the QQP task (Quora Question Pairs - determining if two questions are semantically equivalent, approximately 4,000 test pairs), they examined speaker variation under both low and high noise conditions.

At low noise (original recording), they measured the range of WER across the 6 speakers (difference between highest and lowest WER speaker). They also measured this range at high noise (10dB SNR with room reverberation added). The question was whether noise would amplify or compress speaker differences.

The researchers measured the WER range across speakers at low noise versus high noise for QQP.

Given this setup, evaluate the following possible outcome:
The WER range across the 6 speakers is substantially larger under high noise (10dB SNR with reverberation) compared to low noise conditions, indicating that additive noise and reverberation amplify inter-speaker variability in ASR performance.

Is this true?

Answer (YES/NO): YES